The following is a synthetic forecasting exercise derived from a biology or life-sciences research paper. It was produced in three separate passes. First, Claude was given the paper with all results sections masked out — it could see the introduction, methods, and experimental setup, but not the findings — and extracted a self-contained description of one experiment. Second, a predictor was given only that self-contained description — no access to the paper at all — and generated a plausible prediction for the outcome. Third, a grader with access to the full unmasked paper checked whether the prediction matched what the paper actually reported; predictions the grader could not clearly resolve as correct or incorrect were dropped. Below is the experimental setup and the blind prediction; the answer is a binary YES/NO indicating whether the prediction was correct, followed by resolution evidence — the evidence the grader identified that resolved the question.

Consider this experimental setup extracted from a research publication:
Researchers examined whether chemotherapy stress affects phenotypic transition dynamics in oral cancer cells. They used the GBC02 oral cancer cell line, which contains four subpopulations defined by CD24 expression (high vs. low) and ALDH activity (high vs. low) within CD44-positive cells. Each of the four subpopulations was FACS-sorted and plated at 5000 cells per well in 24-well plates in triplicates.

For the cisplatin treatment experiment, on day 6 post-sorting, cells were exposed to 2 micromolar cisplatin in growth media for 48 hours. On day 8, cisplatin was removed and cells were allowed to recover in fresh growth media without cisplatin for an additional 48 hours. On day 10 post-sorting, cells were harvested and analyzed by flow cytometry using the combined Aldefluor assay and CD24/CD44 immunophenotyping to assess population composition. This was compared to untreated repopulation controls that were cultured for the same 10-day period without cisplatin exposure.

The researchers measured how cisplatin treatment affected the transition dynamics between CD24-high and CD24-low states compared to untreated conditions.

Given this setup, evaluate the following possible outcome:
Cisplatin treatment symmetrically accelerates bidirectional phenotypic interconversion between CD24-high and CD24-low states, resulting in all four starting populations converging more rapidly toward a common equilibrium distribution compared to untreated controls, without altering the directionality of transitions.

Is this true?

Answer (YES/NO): NO